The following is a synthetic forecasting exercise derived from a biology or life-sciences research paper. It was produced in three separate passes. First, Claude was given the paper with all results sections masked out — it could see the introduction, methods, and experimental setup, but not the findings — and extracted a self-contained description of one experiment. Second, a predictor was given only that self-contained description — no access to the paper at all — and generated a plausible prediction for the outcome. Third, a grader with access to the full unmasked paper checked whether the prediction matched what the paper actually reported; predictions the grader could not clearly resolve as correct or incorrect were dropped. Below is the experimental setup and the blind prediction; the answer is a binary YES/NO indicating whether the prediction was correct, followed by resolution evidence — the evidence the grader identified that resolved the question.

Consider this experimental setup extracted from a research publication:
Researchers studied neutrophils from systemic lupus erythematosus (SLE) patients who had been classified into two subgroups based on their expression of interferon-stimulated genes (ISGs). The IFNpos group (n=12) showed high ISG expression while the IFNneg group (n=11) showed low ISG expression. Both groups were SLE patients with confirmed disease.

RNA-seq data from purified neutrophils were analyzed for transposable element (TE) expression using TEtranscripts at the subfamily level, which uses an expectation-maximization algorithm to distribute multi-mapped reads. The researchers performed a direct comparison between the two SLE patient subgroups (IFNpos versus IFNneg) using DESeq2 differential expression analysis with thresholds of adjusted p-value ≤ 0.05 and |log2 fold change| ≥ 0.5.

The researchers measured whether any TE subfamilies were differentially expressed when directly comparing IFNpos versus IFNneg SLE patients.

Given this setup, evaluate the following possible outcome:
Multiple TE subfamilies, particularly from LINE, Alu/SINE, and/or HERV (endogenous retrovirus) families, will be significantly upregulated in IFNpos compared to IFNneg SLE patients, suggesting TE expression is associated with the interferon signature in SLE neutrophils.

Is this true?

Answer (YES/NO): YES